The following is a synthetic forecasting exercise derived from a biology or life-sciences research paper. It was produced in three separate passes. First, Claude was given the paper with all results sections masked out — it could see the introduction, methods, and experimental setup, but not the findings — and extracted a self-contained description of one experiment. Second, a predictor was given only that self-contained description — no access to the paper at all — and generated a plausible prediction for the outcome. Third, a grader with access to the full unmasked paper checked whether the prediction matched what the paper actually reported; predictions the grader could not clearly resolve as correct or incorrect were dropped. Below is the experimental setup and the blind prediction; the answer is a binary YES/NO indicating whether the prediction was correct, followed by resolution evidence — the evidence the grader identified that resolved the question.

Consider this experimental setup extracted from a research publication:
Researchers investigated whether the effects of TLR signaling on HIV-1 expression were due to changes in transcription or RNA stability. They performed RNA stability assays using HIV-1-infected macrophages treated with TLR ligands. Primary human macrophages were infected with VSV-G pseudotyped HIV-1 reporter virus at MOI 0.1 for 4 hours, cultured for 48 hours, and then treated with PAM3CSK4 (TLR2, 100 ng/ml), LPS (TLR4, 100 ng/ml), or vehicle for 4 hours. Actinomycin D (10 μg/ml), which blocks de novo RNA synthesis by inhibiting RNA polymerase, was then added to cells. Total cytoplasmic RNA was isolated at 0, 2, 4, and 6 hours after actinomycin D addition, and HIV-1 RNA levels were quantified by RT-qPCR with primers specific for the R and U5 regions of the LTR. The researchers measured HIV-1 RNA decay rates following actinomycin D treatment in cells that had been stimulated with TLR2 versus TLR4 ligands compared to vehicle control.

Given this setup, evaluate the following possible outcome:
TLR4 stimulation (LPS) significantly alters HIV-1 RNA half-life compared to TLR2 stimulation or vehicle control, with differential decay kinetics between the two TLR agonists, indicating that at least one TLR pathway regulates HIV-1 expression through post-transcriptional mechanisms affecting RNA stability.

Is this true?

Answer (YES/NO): NO